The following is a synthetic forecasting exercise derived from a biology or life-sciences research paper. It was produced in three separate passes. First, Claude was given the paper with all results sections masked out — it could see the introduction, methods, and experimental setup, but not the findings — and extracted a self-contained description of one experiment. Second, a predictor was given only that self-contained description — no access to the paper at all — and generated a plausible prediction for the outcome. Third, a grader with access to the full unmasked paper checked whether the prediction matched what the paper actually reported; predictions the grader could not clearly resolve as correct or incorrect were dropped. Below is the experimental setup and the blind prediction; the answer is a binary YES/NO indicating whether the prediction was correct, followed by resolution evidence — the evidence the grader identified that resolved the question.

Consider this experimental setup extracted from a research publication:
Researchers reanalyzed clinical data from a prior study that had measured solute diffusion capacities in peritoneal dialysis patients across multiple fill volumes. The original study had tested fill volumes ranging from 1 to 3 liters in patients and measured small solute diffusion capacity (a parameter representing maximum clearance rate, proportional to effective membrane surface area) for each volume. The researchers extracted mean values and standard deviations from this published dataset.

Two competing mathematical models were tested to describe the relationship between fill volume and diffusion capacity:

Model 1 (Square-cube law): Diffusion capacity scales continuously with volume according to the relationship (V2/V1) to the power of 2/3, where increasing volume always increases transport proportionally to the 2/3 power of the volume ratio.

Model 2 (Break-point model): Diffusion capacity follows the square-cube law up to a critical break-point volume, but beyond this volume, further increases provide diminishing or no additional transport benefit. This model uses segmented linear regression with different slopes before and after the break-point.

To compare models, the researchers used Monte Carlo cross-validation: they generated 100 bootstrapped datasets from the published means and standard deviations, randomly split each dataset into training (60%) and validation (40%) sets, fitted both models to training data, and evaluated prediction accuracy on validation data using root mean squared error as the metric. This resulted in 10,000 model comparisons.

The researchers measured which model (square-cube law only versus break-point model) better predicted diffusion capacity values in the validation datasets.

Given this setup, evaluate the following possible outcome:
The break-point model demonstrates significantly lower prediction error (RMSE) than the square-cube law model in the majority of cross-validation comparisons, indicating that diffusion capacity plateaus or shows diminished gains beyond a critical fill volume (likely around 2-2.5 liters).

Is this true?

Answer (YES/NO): YES